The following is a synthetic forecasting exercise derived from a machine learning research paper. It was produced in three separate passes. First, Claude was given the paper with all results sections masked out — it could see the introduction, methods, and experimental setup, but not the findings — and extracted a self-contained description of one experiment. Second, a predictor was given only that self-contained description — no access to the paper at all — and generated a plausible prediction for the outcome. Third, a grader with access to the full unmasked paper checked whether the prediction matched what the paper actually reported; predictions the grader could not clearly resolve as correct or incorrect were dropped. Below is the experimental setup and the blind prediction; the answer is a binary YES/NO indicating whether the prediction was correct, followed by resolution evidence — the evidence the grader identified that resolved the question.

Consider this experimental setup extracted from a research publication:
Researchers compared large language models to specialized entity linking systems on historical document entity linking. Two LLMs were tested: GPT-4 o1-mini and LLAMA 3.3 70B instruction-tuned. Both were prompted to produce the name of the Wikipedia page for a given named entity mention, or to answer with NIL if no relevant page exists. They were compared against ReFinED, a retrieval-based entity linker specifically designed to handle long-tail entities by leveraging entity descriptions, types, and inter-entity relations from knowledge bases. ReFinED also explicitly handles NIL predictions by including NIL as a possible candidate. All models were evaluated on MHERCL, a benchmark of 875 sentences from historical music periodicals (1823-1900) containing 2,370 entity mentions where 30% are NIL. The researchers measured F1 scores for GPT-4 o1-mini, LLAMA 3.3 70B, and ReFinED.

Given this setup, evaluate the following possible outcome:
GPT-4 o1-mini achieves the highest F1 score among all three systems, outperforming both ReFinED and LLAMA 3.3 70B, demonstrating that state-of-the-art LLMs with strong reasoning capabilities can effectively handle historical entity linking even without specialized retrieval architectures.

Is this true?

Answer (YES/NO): NO